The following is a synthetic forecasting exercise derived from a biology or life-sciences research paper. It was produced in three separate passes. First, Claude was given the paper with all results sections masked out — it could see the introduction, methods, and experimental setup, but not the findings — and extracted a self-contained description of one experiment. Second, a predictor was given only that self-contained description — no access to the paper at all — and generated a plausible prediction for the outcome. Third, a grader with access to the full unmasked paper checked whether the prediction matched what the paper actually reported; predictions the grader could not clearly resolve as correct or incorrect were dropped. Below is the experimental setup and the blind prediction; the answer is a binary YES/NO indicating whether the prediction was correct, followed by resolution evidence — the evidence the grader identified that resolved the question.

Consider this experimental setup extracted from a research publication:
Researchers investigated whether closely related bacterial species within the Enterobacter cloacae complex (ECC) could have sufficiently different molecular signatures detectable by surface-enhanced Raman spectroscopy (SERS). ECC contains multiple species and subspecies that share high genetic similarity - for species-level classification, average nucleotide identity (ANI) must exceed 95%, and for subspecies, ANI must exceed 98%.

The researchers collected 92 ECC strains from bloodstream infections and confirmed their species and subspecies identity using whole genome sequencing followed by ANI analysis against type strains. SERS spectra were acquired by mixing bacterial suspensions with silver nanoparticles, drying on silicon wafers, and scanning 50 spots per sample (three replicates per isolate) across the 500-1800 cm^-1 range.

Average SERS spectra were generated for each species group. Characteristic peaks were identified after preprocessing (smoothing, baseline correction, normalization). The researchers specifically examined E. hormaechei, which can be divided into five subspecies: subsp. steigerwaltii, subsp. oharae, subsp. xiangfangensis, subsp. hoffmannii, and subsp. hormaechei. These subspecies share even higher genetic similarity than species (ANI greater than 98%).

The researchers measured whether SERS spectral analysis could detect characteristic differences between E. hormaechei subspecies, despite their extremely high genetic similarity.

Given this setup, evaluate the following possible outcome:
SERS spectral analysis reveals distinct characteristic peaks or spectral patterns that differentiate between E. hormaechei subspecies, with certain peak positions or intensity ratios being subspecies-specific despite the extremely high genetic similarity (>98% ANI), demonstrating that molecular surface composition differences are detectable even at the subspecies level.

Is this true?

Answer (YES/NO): YES